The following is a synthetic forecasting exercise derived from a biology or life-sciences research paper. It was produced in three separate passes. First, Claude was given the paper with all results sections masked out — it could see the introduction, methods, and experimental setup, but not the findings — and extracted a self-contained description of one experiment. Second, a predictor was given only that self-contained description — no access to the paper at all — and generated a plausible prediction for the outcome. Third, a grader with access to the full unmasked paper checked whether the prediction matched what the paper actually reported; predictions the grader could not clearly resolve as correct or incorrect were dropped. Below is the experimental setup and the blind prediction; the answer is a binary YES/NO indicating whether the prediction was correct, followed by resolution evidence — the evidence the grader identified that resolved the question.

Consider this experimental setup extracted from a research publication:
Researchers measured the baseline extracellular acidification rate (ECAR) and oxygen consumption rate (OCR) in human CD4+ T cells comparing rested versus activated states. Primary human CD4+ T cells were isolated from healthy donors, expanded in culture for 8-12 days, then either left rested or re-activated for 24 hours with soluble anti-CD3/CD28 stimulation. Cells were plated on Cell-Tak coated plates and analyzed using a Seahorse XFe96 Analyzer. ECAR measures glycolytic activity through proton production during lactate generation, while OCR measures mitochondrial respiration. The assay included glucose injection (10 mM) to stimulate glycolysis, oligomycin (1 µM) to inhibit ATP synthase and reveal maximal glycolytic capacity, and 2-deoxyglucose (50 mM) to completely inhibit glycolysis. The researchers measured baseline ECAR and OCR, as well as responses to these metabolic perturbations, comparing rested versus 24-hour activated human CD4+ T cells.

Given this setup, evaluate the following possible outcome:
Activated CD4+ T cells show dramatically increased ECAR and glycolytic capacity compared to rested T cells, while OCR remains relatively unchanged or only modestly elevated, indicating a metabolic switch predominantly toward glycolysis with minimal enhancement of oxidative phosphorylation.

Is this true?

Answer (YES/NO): NO